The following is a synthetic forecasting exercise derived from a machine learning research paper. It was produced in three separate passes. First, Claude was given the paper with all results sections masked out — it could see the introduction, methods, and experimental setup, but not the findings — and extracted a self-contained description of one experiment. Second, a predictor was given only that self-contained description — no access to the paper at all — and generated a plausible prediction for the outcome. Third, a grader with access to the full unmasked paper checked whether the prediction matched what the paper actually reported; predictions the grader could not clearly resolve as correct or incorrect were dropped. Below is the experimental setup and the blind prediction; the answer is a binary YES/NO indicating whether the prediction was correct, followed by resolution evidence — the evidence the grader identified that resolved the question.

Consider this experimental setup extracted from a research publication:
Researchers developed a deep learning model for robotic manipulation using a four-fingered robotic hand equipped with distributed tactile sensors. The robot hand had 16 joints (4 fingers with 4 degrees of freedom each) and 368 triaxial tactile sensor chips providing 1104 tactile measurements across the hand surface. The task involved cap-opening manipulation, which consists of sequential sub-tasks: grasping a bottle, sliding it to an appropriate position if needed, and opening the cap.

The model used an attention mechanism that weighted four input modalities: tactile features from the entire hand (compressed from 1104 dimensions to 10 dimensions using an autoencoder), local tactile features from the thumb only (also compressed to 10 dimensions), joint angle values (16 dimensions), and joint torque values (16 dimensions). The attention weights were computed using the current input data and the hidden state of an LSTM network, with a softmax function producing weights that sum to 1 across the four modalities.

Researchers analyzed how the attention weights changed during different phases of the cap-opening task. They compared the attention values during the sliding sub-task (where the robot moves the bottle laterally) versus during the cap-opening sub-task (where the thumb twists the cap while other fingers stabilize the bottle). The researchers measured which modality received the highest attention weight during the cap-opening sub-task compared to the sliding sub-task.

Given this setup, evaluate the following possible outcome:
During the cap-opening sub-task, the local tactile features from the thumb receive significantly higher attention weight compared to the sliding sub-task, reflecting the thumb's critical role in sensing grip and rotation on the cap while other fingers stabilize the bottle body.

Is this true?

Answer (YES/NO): NO